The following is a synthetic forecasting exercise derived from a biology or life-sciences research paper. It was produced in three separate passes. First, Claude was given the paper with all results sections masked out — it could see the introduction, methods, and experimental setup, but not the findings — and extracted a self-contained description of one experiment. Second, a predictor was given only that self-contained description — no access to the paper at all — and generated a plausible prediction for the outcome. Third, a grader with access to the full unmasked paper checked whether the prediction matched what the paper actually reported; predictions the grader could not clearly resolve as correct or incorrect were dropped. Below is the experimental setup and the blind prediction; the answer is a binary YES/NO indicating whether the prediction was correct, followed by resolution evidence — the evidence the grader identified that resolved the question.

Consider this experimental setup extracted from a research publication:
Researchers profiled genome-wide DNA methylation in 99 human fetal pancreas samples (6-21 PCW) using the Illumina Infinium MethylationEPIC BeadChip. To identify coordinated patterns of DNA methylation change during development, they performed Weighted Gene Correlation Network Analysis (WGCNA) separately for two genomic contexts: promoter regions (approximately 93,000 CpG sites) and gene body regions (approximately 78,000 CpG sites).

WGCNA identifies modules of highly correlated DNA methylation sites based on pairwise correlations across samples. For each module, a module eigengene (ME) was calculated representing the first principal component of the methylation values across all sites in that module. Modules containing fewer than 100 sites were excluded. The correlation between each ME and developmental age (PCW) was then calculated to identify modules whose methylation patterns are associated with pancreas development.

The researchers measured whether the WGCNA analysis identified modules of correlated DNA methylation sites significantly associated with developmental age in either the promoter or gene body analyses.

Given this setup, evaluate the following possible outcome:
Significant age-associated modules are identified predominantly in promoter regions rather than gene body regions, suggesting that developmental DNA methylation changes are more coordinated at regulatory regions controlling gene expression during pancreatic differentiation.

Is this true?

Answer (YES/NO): NO